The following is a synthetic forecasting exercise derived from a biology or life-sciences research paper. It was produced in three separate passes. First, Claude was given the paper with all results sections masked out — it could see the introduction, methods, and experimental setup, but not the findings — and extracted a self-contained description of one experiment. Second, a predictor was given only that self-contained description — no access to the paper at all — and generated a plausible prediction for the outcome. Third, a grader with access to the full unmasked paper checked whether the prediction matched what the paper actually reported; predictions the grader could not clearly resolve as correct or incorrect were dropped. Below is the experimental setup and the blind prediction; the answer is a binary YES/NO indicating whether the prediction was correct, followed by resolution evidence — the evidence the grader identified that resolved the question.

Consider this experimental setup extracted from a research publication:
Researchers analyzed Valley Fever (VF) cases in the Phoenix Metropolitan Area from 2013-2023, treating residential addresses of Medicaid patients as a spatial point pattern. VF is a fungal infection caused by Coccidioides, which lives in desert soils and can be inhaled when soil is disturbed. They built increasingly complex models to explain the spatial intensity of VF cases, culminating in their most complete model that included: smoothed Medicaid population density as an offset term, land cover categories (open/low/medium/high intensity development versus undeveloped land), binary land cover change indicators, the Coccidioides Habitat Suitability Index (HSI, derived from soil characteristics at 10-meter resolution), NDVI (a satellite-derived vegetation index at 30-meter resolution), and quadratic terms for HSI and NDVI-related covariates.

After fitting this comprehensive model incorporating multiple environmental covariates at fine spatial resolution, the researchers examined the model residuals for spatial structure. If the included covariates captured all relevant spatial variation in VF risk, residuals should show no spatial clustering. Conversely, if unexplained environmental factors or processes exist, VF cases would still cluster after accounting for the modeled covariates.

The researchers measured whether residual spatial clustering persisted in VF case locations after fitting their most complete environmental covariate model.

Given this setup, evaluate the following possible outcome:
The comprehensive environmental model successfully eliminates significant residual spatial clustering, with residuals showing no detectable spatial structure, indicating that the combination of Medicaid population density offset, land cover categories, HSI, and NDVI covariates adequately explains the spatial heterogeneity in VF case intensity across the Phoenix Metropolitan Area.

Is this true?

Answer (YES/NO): NO